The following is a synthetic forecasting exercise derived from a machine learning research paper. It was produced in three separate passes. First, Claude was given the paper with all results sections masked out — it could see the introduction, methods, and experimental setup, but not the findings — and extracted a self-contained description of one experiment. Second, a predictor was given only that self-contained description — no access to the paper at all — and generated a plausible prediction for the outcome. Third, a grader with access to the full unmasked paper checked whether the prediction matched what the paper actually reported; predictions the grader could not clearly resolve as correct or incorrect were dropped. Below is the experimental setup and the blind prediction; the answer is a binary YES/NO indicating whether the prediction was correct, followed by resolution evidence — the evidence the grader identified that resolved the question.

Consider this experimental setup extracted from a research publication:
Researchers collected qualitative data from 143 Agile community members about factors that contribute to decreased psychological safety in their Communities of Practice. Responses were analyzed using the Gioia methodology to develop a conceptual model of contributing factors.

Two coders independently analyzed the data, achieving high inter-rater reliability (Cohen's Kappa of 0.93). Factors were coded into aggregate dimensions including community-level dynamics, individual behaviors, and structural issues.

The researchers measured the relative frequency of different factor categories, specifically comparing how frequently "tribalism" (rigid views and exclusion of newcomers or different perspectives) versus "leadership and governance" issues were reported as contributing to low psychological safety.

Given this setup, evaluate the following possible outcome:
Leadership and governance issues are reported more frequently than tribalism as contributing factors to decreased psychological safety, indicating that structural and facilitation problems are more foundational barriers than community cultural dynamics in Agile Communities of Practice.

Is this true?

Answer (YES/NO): NO